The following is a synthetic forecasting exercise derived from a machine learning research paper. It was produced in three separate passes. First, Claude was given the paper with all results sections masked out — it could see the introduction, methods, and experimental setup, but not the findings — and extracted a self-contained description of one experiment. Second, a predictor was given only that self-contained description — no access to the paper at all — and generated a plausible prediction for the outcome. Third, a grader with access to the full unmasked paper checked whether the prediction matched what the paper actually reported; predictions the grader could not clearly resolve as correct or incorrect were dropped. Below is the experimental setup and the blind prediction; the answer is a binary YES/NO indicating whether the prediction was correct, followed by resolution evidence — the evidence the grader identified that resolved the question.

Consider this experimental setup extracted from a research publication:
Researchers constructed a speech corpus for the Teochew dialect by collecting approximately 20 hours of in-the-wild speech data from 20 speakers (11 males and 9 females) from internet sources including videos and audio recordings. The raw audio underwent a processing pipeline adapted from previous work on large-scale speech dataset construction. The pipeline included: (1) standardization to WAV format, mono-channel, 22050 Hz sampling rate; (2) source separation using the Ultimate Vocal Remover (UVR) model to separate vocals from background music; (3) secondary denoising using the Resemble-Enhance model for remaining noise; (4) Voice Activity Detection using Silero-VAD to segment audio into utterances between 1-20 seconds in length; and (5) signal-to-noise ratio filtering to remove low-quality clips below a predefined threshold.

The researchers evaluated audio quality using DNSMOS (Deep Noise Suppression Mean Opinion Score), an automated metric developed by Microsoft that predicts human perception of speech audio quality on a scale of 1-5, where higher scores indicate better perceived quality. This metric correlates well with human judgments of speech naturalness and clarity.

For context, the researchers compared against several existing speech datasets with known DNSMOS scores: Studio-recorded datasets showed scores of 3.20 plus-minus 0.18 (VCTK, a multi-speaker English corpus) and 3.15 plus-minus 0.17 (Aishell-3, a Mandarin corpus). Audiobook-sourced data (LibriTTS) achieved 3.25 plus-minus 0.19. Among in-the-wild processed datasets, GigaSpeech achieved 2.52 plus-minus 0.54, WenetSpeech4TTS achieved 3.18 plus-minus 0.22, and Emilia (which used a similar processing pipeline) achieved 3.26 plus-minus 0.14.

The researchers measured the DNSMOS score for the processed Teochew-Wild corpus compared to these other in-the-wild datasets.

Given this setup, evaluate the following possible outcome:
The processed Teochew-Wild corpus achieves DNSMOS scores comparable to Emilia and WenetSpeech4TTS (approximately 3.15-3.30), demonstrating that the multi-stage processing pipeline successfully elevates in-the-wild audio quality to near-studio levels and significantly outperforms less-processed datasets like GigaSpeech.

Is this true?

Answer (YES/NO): NO